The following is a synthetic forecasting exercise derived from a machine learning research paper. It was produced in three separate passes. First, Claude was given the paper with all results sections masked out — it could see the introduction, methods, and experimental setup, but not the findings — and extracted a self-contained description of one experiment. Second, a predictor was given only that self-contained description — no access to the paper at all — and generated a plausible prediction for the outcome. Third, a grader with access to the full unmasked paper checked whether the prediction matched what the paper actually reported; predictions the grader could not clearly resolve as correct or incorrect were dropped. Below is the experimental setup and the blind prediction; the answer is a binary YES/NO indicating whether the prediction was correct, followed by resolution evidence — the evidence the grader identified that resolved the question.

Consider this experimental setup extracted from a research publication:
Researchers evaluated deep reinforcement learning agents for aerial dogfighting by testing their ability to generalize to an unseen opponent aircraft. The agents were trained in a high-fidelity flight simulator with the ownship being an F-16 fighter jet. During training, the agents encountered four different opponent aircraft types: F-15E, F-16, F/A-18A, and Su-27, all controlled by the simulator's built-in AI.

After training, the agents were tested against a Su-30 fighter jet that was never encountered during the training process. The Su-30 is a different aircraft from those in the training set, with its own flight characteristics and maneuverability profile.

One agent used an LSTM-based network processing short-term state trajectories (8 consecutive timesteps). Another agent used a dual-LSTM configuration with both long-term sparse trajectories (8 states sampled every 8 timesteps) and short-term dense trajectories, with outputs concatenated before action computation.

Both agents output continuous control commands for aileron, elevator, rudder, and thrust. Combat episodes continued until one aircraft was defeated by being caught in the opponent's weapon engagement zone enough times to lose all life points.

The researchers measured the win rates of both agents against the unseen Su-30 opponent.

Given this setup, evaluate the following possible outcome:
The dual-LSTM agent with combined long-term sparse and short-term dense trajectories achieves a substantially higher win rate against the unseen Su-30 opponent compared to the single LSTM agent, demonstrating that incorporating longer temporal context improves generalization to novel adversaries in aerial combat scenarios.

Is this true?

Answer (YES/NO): NO